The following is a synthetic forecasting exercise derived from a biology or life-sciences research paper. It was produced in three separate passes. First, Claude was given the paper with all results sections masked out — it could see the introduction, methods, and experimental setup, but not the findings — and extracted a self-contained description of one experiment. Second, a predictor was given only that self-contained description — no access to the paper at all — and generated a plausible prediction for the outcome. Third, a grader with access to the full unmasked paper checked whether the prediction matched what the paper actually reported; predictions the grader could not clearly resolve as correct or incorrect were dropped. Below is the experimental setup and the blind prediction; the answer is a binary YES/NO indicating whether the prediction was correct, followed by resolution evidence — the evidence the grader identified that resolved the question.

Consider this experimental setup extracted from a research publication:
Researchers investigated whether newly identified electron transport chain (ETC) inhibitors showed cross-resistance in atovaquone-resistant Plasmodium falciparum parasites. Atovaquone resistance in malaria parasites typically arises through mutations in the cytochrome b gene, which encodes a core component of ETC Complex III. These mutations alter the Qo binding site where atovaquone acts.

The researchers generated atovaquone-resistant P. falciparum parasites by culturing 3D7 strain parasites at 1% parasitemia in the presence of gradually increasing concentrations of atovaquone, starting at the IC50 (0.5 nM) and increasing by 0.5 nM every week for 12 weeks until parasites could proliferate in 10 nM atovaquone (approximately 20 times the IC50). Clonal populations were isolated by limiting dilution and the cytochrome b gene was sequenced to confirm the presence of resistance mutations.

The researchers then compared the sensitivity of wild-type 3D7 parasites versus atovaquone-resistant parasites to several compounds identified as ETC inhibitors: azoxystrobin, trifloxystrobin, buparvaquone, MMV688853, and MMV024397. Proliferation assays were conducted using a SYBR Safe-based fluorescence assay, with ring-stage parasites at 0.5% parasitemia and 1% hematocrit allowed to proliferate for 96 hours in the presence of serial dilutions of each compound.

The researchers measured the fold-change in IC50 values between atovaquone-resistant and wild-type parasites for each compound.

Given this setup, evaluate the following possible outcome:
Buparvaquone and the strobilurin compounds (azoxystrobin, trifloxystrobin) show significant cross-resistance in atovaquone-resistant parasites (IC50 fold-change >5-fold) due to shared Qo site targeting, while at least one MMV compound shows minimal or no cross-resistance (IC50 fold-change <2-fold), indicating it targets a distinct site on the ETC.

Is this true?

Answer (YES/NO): NO